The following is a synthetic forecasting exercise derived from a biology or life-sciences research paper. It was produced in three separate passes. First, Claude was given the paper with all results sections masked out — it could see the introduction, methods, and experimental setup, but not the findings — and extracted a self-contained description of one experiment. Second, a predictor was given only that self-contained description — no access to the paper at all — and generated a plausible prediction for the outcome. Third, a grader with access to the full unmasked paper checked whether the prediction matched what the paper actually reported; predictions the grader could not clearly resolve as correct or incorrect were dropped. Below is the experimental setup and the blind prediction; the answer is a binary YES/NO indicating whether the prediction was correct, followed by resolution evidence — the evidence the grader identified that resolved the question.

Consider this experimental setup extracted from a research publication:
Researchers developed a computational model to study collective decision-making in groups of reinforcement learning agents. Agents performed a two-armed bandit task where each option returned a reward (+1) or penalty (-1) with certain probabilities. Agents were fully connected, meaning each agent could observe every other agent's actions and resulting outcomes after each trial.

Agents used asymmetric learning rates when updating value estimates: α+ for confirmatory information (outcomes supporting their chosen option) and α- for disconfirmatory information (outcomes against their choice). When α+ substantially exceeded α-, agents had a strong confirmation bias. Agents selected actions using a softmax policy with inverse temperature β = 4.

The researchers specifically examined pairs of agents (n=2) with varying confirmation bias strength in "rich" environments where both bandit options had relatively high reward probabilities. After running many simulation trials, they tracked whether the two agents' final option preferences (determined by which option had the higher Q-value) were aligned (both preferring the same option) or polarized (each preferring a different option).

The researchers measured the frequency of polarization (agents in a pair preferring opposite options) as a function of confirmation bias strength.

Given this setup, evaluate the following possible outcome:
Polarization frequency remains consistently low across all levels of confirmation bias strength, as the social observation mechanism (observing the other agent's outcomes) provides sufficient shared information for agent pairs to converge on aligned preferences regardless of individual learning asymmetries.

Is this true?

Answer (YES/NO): NO